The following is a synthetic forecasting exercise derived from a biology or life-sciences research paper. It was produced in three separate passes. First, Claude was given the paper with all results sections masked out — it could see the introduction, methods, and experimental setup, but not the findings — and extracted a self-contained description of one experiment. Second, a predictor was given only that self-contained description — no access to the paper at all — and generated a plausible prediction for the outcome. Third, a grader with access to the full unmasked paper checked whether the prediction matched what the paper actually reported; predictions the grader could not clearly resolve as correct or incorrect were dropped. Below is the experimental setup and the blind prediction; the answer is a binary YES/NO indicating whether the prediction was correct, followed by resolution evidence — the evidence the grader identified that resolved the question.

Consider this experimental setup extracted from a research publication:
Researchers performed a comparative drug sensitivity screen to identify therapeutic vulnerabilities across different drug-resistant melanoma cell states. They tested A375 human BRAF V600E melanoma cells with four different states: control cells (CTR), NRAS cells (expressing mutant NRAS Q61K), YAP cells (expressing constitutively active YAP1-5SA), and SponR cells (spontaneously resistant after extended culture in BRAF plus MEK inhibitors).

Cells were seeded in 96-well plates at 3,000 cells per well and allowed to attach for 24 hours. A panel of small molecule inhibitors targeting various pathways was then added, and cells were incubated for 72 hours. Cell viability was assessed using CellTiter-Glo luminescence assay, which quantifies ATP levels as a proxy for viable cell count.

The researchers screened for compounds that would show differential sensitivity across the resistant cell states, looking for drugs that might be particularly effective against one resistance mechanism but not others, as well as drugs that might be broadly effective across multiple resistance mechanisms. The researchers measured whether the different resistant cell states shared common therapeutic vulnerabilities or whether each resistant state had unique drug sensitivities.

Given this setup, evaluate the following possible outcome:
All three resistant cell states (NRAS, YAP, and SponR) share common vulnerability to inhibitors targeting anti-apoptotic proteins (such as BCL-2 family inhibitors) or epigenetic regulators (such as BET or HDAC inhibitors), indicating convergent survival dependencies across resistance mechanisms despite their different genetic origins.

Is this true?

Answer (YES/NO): NO